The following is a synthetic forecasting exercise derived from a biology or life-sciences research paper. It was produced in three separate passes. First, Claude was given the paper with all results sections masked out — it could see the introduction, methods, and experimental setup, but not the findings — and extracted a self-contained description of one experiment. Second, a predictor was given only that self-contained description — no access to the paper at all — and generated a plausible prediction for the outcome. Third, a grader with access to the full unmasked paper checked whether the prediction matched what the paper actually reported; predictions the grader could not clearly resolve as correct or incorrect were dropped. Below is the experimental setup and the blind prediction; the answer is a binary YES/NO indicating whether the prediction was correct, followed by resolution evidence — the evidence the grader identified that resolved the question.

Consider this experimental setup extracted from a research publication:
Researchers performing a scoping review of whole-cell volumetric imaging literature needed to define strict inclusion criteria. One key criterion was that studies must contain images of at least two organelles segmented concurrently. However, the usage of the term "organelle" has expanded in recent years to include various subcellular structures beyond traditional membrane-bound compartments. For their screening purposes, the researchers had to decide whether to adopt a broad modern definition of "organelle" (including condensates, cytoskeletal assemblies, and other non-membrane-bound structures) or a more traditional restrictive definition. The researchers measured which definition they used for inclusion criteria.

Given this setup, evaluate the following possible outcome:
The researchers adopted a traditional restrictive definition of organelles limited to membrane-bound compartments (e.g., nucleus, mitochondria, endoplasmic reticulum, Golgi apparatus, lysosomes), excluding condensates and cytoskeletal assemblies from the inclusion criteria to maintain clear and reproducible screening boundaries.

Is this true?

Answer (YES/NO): YES